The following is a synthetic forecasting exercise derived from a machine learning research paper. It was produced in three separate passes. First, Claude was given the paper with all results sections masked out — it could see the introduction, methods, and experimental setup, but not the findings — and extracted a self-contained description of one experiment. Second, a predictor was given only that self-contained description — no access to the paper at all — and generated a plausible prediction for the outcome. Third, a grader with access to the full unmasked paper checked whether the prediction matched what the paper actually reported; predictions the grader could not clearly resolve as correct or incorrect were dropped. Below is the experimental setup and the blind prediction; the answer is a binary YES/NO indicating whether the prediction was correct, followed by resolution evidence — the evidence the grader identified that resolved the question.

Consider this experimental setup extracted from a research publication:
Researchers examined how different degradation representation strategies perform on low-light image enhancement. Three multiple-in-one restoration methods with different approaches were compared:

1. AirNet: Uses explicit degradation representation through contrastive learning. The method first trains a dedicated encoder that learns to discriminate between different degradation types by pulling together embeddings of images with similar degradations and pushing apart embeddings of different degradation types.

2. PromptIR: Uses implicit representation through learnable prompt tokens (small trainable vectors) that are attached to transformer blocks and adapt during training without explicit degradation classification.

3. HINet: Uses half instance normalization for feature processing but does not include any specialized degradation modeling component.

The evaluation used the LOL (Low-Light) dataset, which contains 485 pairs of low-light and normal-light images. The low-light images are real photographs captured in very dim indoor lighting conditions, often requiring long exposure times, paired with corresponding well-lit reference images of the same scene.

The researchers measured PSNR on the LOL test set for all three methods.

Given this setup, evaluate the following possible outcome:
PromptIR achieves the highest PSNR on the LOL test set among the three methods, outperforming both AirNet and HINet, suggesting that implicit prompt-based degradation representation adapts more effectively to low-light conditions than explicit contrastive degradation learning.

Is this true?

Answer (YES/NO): YES